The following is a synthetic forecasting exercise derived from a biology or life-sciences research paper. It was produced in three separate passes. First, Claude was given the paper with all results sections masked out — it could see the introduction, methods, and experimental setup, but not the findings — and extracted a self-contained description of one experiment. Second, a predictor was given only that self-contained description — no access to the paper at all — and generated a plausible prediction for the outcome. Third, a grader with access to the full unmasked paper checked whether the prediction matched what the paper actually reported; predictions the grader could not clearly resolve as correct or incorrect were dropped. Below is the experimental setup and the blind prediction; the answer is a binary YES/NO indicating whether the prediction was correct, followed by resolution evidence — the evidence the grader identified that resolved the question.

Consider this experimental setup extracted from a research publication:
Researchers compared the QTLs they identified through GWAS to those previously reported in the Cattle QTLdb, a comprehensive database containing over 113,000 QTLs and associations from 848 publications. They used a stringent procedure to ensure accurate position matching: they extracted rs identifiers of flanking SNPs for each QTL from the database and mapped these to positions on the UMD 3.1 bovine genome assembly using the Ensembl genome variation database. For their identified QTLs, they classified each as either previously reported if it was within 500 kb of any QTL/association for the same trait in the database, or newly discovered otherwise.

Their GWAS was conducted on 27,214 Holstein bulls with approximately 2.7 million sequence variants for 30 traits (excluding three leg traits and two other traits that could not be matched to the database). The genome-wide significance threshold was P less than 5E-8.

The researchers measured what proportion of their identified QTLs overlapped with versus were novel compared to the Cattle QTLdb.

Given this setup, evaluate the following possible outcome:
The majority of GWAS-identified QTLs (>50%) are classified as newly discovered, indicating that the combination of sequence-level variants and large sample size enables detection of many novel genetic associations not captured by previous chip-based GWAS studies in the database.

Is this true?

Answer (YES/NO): YES